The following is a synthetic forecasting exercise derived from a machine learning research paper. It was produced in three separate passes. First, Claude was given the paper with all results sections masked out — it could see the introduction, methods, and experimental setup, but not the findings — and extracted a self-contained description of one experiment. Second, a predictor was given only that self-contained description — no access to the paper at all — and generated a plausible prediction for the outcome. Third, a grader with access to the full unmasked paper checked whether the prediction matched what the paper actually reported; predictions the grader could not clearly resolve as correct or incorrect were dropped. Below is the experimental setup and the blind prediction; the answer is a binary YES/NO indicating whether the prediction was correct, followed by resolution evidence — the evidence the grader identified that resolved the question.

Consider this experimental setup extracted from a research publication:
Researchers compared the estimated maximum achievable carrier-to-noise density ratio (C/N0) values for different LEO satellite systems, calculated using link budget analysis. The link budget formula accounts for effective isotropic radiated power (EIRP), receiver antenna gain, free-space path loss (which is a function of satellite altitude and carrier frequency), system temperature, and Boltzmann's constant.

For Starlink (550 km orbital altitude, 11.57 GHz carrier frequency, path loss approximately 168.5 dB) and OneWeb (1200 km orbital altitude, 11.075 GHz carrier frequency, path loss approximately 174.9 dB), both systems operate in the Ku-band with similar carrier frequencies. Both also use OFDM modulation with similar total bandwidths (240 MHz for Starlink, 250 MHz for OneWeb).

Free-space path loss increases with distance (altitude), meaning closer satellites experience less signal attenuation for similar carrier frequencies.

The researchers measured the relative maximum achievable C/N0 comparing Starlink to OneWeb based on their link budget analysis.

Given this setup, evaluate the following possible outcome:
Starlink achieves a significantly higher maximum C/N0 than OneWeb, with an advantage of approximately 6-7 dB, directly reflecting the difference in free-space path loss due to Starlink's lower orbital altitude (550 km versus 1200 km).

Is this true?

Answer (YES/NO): NO